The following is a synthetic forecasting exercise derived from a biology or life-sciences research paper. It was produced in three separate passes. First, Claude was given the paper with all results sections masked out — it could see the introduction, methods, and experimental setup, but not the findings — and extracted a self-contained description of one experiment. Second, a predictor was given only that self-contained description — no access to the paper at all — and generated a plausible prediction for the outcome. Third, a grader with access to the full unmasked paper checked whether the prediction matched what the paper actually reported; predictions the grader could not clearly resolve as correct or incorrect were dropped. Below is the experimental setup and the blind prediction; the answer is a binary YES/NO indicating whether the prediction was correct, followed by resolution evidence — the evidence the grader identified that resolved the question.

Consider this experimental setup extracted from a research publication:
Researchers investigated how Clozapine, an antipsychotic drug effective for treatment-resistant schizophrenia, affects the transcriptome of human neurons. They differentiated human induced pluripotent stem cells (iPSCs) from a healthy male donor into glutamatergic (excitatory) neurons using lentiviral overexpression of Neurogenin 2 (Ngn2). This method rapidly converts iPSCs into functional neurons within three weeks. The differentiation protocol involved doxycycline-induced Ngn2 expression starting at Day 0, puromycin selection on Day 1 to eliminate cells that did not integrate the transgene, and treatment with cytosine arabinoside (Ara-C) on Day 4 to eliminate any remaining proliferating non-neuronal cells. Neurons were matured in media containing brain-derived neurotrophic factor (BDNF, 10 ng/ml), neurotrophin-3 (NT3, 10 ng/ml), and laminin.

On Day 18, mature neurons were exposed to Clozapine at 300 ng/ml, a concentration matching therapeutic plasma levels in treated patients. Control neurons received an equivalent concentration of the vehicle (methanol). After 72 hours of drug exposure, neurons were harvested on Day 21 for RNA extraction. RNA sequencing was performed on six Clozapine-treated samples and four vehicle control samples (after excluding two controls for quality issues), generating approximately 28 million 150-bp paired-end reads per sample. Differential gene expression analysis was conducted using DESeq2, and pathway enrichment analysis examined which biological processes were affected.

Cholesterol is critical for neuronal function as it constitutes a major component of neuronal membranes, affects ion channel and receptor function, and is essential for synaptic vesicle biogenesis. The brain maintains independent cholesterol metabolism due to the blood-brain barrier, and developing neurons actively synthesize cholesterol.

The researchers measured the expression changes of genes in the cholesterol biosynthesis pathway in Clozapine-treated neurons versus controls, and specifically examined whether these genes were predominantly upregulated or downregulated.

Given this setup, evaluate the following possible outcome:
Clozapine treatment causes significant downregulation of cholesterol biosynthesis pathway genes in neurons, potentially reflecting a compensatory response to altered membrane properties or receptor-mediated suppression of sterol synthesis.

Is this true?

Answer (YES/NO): NO